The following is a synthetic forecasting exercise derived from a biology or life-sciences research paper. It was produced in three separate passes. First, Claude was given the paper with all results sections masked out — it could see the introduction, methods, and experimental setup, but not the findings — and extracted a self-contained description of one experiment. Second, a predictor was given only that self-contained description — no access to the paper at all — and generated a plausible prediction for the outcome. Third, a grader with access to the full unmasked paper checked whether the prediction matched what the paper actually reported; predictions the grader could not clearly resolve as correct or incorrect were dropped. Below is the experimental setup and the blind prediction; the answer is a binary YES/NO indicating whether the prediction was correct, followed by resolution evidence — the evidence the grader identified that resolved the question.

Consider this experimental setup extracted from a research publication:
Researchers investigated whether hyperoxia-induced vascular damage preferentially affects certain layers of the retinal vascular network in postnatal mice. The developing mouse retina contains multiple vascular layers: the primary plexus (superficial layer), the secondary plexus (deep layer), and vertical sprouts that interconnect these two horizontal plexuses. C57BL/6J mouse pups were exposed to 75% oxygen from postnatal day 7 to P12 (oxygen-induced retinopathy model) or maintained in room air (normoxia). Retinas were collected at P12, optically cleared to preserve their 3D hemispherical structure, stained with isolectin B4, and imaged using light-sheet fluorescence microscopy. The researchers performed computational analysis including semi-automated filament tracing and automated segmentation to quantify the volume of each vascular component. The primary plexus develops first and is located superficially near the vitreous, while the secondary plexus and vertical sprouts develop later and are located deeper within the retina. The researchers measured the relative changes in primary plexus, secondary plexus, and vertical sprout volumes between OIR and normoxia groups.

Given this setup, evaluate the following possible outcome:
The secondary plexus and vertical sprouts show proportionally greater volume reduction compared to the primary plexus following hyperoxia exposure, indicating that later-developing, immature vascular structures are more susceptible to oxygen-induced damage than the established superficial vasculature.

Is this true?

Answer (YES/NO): YES